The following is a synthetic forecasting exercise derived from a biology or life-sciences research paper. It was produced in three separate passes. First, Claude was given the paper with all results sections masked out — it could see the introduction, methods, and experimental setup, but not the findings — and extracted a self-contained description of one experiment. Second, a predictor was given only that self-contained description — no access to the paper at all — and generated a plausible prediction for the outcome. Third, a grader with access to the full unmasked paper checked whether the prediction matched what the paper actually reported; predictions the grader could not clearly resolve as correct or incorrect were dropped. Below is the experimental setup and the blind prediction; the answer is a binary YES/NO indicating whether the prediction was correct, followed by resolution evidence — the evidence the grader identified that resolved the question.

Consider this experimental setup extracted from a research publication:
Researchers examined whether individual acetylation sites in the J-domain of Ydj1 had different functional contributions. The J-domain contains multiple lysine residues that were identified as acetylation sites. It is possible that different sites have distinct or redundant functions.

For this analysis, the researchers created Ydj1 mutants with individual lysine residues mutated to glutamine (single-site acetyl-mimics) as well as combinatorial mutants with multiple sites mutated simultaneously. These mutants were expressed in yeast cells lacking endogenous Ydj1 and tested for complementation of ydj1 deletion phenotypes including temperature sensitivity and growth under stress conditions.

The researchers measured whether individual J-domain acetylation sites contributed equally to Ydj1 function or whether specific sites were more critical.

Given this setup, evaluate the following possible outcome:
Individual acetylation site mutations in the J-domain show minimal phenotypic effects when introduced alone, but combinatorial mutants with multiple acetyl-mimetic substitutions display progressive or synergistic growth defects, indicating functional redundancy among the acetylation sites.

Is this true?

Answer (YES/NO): NO